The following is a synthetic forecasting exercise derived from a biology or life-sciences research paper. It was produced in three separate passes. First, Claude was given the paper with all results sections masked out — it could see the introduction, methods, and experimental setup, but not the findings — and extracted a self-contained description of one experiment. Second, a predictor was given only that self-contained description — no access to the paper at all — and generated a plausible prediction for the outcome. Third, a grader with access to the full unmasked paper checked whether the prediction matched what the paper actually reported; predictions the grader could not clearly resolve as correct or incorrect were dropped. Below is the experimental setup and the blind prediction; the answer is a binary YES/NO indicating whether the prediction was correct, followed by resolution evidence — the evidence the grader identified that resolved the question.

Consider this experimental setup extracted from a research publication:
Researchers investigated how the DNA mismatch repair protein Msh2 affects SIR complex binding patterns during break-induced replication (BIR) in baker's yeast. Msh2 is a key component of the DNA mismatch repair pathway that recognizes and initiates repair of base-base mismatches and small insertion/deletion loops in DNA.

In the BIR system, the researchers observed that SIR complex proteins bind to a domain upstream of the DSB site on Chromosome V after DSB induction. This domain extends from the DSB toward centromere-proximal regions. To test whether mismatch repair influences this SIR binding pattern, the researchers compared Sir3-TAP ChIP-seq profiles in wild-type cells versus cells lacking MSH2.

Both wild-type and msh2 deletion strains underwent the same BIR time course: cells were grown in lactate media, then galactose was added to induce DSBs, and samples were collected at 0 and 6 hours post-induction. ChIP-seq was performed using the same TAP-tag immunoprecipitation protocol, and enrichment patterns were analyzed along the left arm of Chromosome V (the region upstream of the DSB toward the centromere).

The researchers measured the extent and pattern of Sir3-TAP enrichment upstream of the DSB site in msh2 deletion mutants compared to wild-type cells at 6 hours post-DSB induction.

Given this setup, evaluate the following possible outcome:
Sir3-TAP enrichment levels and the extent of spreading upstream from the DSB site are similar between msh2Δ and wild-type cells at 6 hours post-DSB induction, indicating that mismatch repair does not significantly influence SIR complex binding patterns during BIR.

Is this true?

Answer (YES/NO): NO